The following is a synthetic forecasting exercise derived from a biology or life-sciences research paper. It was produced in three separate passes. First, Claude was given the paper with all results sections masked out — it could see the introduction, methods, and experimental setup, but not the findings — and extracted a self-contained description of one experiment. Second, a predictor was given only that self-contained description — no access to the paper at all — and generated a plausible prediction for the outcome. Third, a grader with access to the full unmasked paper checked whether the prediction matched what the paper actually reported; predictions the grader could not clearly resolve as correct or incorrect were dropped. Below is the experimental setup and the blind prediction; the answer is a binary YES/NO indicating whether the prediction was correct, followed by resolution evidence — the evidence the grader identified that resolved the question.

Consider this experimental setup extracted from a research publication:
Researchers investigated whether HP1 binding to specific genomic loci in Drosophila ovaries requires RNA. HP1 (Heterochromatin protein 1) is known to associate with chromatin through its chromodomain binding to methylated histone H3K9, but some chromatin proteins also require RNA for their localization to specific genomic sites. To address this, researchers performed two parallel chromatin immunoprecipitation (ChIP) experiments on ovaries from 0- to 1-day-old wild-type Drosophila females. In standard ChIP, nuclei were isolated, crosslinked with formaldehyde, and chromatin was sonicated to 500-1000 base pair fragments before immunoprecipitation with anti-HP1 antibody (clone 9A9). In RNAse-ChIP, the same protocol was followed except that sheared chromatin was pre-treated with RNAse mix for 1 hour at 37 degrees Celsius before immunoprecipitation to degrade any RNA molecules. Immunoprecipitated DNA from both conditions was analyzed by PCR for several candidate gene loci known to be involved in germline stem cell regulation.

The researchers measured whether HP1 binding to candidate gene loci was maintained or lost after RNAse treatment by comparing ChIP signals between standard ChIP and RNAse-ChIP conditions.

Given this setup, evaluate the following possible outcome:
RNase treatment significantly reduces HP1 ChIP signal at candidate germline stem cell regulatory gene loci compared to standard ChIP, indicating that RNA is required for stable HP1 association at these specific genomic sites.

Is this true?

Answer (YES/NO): YES